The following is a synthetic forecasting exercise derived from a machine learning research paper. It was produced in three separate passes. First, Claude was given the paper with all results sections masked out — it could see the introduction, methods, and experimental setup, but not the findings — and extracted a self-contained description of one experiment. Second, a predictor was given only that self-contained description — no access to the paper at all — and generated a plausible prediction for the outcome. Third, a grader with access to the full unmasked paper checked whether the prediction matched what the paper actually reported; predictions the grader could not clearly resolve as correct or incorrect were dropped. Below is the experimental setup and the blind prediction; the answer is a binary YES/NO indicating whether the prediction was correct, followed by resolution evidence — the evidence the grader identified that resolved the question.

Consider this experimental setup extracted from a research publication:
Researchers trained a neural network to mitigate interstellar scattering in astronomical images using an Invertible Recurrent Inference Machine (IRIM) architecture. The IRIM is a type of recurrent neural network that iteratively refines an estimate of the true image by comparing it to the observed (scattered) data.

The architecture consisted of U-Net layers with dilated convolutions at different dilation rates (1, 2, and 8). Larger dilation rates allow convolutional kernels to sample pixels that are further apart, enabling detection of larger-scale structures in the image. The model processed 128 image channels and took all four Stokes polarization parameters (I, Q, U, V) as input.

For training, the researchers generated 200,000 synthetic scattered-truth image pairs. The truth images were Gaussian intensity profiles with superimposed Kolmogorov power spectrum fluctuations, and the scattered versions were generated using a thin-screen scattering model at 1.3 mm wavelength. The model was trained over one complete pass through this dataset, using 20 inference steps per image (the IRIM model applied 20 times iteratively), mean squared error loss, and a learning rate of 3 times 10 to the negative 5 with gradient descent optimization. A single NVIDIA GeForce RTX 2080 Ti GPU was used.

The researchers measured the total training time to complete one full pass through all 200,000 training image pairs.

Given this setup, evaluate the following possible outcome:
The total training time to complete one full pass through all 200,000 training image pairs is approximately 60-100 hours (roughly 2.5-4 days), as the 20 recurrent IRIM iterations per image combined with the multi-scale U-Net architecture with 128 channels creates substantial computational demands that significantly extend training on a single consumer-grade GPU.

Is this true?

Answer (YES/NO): NO